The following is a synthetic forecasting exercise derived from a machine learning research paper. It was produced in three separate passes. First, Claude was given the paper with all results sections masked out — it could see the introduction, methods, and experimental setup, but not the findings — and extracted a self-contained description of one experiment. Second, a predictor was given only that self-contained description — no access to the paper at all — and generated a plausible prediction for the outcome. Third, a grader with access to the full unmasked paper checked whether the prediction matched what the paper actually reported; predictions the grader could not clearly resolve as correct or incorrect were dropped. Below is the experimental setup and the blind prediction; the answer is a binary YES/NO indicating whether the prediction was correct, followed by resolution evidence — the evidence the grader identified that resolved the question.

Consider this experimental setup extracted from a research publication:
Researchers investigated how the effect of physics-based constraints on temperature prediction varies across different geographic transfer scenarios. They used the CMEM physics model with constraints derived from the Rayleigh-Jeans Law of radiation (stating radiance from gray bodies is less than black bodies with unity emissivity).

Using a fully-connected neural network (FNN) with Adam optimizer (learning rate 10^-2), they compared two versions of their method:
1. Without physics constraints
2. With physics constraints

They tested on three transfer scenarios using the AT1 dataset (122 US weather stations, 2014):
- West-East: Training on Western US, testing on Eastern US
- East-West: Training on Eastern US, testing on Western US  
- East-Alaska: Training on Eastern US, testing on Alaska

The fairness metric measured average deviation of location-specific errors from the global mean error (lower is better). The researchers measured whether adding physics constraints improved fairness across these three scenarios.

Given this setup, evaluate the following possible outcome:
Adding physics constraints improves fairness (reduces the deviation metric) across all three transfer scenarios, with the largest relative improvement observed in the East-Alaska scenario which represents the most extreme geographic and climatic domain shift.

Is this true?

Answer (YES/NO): NO